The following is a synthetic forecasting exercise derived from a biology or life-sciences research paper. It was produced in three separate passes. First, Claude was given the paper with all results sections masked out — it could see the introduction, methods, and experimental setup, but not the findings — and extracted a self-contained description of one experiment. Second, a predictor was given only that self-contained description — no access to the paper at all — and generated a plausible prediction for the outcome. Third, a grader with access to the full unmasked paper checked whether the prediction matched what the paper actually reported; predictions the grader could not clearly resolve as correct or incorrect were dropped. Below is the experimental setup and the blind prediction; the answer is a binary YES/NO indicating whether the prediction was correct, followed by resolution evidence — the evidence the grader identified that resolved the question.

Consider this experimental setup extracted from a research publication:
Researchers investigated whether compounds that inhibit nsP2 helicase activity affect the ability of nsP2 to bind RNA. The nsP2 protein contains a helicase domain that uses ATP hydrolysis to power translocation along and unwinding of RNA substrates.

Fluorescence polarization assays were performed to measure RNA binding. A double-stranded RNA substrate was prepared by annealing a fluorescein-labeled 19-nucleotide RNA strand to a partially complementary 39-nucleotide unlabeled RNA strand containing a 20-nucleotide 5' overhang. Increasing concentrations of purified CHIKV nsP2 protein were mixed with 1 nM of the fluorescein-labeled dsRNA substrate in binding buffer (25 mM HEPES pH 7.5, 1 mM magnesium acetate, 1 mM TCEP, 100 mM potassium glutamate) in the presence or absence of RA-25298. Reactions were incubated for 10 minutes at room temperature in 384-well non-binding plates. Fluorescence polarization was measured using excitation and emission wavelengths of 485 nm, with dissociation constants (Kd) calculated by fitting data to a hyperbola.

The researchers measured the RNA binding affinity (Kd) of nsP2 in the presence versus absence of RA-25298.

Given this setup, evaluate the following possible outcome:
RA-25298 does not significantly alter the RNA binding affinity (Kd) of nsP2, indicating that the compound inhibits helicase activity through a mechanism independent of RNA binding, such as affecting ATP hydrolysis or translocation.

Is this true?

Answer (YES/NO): YES